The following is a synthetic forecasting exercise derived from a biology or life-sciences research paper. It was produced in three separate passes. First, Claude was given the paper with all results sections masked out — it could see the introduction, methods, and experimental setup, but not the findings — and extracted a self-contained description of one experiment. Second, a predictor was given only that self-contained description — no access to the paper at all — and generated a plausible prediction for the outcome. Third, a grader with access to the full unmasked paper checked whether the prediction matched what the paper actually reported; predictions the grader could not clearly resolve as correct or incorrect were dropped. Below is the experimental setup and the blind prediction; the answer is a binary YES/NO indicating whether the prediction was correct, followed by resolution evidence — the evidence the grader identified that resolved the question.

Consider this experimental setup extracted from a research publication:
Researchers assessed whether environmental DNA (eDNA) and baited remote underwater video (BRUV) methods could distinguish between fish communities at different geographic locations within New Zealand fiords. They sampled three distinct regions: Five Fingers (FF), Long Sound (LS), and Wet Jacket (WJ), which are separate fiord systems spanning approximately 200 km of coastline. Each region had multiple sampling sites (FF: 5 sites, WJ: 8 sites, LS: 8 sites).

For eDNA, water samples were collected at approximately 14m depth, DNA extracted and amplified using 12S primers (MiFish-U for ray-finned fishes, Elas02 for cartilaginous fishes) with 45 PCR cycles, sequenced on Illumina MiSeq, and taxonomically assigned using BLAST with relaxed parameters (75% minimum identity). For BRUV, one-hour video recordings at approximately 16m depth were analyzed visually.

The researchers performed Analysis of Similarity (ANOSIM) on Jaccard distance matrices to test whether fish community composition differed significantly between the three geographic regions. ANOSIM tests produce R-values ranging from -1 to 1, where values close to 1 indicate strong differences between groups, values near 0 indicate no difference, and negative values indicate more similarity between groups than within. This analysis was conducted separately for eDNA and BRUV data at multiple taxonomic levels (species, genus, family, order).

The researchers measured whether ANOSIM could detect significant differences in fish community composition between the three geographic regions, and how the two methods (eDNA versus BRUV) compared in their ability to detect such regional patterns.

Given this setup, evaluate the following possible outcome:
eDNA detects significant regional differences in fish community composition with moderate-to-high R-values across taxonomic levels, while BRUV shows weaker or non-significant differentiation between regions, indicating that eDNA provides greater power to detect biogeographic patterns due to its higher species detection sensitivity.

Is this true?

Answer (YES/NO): NO